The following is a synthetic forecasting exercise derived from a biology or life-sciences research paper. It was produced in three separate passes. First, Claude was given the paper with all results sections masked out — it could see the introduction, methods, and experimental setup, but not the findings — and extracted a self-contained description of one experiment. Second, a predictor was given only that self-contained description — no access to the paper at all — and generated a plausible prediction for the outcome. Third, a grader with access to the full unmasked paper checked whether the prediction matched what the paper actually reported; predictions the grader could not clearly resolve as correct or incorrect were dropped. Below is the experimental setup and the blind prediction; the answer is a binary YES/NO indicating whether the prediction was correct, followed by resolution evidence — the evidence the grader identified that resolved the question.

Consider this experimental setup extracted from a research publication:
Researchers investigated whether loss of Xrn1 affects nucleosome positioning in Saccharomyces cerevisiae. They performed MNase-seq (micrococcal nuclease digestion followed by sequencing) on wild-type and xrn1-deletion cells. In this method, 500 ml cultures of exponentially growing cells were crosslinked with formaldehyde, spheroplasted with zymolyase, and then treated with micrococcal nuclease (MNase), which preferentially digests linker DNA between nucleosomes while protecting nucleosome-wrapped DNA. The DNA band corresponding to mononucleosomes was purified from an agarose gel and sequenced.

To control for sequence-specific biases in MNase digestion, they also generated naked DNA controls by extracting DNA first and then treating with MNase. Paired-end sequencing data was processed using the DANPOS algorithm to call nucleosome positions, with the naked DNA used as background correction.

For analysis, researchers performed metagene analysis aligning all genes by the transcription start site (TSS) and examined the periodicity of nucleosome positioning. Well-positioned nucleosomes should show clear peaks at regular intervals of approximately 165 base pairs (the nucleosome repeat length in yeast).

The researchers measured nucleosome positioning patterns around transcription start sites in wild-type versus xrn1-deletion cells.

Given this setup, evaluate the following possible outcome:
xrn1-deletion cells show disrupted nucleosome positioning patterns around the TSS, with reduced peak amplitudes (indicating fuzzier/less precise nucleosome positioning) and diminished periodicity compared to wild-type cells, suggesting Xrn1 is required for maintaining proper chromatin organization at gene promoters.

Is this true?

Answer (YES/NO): NO